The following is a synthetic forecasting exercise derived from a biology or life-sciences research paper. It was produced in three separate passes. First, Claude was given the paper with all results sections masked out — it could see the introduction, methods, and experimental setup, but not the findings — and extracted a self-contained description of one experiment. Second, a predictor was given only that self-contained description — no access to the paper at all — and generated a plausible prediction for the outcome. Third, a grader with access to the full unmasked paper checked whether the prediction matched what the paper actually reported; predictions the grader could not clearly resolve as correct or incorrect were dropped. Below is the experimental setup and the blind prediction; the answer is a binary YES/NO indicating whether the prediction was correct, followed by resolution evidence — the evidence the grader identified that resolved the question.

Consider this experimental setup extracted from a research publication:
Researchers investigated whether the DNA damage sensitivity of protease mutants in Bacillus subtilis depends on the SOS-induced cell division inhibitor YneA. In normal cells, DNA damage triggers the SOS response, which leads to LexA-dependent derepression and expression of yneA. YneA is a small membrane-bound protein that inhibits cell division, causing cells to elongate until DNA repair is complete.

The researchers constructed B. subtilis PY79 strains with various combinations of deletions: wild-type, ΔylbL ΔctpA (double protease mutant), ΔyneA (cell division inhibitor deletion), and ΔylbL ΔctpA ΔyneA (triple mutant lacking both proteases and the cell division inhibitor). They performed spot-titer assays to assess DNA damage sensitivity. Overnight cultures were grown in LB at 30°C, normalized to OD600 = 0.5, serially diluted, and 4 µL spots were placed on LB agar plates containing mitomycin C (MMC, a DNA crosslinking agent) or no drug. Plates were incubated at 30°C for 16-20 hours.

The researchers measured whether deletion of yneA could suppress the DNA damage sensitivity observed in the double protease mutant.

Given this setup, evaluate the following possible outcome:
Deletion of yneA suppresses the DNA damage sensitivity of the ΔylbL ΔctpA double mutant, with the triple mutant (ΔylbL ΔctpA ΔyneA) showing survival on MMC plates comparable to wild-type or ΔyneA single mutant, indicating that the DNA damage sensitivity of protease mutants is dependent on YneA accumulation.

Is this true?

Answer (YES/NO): YES